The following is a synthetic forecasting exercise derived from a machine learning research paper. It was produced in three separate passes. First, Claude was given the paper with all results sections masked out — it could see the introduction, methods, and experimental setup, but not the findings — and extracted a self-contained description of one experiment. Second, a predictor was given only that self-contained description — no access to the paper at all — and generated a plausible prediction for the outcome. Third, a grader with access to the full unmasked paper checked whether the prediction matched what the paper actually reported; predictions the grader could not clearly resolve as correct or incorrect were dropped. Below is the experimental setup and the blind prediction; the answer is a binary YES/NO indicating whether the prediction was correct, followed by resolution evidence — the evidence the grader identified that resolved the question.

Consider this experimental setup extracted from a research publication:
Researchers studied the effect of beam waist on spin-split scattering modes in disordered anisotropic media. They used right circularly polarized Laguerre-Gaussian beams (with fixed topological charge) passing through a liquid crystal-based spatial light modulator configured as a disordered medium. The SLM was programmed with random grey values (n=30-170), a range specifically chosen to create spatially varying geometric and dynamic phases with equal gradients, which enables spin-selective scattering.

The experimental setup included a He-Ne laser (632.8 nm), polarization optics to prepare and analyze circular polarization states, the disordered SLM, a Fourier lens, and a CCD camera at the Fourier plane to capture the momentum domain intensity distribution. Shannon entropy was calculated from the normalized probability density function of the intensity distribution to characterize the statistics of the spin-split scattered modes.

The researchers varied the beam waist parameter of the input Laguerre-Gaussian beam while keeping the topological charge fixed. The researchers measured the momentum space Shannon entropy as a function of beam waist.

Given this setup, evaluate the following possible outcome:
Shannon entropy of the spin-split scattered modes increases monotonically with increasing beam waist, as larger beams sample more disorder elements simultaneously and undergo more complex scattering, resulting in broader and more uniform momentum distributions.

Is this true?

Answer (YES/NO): NO